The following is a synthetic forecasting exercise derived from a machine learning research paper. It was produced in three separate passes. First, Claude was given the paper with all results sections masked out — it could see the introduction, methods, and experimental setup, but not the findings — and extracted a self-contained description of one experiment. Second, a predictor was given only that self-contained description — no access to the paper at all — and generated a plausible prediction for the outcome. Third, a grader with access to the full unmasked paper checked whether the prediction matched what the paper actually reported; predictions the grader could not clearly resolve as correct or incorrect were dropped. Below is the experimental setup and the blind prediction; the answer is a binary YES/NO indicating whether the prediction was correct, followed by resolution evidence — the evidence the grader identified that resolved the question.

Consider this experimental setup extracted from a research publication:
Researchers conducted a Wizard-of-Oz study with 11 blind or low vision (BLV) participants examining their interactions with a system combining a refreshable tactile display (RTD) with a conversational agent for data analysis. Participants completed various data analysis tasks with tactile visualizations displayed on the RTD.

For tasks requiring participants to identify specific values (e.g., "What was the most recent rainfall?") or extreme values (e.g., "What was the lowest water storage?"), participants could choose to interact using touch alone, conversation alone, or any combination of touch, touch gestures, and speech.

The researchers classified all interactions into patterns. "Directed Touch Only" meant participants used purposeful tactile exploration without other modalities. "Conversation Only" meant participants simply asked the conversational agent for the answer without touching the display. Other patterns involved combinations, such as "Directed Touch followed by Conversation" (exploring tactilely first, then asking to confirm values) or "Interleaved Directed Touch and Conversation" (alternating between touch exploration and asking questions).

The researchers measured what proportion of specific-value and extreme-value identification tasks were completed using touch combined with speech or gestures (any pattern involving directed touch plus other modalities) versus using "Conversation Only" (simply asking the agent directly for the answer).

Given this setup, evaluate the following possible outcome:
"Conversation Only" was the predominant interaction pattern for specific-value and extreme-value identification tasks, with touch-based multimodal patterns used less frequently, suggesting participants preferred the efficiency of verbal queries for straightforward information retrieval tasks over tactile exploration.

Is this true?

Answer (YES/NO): NO